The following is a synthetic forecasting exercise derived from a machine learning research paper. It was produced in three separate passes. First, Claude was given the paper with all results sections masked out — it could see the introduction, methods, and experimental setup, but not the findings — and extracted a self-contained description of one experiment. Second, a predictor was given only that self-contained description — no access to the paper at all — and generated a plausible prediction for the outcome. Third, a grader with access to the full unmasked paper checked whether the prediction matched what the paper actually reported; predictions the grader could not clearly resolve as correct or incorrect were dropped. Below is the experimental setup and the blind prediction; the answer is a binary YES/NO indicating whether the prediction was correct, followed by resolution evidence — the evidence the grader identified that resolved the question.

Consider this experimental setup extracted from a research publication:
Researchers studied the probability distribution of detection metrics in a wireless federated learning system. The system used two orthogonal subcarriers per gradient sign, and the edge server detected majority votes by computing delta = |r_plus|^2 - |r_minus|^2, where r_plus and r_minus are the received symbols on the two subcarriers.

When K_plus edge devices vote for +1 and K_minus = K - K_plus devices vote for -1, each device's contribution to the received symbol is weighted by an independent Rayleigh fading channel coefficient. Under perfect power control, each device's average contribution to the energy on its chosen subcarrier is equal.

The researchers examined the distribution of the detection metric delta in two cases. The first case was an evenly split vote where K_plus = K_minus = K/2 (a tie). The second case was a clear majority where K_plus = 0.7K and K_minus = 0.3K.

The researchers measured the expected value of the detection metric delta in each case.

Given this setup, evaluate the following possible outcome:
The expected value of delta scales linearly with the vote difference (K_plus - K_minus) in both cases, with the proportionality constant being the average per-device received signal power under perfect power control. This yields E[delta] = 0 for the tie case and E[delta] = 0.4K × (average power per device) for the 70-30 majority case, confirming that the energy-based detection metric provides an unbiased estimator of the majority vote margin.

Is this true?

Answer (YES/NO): YES